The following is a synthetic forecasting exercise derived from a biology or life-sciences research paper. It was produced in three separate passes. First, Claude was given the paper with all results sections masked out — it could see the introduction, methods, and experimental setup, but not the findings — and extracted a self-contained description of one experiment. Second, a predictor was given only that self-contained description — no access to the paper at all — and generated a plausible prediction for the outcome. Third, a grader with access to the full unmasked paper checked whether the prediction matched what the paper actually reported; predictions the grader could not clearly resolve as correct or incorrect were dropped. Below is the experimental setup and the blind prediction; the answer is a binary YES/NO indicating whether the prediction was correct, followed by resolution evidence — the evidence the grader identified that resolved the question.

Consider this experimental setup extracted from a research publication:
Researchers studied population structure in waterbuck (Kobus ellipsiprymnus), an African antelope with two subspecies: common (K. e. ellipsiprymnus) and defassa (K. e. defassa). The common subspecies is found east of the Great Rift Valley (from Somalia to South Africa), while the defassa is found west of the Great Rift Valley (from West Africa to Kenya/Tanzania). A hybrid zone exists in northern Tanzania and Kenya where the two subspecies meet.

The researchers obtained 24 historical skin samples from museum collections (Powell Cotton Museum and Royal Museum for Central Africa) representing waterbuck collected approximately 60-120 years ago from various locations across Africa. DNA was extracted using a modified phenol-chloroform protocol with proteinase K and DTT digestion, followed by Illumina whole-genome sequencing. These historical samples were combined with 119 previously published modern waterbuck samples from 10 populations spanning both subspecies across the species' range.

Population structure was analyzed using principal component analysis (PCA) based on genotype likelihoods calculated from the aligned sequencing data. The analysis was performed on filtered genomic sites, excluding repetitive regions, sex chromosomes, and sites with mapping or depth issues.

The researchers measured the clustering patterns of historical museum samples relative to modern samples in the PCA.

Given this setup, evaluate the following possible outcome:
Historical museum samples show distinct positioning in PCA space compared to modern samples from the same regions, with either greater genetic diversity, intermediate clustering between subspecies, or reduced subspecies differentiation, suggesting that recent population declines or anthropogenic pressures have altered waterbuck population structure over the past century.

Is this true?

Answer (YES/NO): NO